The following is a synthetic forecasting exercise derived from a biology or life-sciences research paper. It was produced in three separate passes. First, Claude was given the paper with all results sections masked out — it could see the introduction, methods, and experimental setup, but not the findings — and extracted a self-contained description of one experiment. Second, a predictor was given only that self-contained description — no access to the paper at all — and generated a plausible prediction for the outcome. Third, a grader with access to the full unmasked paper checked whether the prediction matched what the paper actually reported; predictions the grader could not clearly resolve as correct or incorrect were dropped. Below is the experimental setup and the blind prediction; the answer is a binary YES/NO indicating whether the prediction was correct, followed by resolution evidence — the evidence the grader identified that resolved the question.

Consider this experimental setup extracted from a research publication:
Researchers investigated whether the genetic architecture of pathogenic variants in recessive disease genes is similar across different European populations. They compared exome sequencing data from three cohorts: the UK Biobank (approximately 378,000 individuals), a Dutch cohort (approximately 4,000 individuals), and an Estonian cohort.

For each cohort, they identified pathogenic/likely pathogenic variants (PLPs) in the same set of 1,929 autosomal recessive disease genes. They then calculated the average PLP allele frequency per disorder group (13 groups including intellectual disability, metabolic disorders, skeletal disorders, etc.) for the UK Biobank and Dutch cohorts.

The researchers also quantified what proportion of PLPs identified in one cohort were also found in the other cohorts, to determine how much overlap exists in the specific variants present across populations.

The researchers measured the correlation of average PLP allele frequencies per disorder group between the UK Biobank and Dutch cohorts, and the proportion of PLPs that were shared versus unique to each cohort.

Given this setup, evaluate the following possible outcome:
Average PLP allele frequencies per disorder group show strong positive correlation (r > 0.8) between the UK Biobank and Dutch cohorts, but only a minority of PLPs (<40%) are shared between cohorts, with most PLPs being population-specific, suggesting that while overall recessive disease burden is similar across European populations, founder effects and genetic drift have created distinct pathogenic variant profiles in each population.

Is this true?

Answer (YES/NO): NO